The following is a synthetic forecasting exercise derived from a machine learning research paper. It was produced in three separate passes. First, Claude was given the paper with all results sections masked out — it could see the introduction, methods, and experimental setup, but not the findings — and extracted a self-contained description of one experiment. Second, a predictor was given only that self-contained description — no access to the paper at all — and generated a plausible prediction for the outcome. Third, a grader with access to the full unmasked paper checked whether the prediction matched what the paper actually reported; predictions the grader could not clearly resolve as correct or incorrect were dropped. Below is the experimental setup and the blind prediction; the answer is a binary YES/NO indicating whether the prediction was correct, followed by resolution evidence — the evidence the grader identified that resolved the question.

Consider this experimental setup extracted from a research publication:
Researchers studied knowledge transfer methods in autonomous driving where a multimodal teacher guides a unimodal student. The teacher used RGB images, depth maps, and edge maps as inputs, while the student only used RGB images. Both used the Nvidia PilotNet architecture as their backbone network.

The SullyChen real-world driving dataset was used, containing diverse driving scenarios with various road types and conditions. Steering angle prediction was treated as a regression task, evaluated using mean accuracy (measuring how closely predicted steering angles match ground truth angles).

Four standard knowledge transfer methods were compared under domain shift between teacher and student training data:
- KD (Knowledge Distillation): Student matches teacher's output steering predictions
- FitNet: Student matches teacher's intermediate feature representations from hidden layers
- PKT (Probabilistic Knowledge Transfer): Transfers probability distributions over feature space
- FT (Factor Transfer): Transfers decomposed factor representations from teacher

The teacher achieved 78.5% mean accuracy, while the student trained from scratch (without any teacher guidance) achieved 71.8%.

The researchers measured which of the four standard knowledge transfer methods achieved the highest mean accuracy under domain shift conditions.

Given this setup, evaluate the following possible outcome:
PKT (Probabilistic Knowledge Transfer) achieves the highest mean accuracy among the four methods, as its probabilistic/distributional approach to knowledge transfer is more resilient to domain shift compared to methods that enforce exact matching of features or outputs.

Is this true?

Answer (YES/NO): NO